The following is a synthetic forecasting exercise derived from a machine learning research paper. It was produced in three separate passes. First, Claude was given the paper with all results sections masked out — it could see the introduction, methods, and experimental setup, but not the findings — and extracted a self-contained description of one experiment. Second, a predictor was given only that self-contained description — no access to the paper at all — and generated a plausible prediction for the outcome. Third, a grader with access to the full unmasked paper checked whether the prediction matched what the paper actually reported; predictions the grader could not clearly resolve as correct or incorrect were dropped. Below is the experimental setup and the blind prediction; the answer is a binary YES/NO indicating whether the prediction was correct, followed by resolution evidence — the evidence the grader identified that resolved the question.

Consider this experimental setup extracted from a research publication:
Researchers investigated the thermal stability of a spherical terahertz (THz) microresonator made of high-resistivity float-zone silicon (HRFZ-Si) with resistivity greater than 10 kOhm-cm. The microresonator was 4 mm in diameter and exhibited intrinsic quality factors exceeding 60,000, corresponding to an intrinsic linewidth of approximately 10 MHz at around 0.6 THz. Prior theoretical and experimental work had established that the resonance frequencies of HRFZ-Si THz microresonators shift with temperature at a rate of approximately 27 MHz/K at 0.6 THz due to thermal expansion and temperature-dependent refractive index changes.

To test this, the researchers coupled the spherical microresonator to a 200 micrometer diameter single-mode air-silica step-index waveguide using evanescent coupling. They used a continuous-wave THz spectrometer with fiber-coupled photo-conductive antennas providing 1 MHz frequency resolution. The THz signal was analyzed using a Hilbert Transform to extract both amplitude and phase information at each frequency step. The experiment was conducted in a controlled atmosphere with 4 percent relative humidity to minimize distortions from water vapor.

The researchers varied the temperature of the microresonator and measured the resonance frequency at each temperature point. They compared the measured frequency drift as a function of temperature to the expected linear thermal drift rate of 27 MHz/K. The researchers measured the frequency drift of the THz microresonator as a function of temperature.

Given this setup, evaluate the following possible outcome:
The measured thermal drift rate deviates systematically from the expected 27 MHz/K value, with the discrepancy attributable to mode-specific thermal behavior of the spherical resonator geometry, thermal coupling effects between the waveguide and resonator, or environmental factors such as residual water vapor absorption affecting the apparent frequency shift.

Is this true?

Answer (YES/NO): NO